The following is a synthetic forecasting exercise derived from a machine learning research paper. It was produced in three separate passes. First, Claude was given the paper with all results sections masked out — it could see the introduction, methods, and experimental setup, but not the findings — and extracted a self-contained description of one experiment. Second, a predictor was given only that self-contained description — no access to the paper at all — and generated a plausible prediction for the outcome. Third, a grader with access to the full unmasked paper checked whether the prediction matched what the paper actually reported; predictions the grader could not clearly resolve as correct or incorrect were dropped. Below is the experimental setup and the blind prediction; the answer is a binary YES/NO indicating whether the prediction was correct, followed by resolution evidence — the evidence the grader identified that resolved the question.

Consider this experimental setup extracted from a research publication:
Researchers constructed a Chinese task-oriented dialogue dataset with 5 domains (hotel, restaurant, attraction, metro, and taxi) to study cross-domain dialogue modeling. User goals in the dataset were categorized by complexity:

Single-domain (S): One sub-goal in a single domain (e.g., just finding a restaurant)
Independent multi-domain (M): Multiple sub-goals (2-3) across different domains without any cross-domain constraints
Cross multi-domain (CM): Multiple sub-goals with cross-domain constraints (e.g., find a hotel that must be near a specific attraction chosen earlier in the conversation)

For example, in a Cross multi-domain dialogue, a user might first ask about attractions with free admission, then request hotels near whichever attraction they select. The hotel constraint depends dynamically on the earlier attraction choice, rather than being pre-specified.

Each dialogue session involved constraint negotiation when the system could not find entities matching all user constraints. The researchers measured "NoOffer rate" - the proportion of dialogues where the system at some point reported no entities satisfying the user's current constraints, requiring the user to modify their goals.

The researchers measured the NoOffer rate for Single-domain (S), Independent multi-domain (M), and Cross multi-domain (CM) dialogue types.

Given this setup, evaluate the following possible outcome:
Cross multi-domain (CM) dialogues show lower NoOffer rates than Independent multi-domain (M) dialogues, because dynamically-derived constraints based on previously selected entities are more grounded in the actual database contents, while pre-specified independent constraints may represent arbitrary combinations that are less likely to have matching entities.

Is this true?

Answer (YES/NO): NO